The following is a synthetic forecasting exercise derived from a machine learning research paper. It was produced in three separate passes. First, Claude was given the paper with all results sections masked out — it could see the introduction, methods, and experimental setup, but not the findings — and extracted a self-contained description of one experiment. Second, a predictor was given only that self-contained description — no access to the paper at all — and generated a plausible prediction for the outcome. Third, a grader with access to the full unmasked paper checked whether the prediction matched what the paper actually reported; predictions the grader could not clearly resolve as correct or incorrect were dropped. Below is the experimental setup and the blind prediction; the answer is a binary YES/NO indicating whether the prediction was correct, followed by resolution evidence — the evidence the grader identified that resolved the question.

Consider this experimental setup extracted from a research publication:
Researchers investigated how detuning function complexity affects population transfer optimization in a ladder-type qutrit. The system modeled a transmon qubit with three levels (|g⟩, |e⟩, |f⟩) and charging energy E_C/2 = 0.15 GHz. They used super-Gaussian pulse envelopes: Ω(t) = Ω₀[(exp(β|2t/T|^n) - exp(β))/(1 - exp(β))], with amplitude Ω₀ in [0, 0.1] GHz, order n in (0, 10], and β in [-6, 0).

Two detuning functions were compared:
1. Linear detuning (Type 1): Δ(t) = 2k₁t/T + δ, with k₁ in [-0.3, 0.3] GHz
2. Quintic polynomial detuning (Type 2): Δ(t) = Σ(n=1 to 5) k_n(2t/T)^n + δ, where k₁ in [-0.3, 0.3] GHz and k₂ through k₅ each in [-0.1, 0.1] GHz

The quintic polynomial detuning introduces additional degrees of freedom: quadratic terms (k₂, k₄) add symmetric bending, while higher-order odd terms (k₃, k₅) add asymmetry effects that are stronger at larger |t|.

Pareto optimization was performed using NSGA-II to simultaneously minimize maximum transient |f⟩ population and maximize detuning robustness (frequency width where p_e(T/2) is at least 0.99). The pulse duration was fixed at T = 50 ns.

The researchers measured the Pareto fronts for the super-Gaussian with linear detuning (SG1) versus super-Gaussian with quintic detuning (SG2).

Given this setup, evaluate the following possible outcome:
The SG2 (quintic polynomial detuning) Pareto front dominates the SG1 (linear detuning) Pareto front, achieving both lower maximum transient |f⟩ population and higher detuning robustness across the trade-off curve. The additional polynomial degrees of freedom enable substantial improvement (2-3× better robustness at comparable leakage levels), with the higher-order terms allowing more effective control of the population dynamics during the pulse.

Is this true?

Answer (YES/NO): NO